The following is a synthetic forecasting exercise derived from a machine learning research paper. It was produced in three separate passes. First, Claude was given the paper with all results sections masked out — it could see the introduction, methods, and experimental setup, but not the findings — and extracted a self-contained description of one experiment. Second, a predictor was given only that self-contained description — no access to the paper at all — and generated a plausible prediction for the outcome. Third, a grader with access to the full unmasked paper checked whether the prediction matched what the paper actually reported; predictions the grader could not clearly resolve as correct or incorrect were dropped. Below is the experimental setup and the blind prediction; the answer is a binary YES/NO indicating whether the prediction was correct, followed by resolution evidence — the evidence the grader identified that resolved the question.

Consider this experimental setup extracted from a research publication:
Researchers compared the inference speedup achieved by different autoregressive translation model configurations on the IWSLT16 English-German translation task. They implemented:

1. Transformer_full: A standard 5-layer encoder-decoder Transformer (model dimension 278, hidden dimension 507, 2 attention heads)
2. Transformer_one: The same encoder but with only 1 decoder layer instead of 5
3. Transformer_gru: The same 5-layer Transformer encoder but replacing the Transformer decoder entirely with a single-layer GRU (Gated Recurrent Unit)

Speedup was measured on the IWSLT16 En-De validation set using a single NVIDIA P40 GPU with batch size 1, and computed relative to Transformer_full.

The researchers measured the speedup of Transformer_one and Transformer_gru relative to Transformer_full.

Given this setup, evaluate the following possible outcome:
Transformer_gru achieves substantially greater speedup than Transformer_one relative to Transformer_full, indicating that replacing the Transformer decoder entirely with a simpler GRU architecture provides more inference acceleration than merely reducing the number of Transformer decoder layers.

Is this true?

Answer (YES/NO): NO